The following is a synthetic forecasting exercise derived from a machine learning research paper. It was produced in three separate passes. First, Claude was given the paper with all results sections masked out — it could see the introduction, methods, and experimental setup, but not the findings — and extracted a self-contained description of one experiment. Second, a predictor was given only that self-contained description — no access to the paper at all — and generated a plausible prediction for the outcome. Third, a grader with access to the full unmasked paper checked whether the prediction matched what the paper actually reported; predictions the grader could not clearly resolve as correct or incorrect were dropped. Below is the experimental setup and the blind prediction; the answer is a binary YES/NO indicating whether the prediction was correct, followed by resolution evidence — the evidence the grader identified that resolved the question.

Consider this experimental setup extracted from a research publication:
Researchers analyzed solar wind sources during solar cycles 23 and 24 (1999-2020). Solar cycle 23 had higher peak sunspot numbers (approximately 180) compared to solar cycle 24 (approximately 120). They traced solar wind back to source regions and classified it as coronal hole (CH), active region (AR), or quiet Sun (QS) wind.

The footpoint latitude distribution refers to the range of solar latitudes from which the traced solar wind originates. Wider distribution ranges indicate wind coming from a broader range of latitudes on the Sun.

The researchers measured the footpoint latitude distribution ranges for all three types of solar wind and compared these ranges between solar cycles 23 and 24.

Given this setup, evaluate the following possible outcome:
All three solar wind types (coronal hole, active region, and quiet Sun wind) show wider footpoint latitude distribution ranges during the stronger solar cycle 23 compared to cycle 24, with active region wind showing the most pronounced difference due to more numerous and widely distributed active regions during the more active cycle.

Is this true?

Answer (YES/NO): NO